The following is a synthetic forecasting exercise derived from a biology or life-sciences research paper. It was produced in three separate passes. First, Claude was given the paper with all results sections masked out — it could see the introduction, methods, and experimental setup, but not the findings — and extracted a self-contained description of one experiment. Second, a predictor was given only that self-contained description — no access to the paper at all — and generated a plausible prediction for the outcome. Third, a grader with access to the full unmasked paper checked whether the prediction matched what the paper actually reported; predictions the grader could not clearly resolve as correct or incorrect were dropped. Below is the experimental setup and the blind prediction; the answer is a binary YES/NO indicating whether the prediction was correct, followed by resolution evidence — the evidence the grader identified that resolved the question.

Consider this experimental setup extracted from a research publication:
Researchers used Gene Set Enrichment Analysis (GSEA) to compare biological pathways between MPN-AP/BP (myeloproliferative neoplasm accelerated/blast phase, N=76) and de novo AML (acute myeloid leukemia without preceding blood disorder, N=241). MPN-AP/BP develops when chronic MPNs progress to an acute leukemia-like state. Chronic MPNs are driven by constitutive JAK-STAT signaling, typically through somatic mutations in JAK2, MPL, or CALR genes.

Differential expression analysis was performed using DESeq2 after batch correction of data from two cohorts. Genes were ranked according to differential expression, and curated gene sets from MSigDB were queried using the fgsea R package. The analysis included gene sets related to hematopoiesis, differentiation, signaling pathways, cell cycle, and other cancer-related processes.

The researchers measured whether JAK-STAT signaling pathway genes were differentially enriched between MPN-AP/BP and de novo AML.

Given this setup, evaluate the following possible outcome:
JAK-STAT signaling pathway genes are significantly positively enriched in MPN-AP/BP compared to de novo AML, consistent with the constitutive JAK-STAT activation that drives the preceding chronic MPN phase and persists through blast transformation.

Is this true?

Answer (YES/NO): NO